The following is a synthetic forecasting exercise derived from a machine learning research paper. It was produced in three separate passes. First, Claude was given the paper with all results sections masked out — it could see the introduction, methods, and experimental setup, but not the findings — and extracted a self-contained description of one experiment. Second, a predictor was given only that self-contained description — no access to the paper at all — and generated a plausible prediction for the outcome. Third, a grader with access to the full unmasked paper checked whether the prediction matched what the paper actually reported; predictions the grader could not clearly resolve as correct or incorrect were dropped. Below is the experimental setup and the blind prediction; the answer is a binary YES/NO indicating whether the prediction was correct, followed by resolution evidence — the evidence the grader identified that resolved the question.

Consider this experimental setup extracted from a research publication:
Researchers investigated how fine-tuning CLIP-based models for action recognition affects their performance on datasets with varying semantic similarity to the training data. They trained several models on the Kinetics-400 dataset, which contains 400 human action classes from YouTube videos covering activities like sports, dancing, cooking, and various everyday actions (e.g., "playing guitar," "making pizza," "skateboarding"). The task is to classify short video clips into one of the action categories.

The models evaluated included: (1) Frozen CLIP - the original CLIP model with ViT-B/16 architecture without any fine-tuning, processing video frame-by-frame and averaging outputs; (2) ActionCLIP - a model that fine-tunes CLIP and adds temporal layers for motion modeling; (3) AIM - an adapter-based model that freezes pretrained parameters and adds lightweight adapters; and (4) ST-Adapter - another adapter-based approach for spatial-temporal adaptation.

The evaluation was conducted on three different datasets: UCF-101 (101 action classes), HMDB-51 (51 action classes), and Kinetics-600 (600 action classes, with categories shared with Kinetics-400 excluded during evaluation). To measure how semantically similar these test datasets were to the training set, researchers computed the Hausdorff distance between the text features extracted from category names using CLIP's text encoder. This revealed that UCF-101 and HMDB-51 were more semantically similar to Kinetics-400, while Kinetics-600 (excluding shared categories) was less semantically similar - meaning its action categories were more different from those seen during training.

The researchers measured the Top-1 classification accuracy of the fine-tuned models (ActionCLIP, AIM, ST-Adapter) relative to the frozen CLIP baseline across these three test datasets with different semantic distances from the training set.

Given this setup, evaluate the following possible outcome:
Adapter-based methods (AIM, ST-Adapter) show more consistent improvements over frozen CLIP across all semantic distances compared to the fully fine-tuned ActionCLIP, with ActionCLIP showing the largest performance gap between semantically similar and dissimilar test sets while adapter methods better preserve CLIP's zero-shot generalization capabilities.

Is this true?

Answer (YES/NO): NO